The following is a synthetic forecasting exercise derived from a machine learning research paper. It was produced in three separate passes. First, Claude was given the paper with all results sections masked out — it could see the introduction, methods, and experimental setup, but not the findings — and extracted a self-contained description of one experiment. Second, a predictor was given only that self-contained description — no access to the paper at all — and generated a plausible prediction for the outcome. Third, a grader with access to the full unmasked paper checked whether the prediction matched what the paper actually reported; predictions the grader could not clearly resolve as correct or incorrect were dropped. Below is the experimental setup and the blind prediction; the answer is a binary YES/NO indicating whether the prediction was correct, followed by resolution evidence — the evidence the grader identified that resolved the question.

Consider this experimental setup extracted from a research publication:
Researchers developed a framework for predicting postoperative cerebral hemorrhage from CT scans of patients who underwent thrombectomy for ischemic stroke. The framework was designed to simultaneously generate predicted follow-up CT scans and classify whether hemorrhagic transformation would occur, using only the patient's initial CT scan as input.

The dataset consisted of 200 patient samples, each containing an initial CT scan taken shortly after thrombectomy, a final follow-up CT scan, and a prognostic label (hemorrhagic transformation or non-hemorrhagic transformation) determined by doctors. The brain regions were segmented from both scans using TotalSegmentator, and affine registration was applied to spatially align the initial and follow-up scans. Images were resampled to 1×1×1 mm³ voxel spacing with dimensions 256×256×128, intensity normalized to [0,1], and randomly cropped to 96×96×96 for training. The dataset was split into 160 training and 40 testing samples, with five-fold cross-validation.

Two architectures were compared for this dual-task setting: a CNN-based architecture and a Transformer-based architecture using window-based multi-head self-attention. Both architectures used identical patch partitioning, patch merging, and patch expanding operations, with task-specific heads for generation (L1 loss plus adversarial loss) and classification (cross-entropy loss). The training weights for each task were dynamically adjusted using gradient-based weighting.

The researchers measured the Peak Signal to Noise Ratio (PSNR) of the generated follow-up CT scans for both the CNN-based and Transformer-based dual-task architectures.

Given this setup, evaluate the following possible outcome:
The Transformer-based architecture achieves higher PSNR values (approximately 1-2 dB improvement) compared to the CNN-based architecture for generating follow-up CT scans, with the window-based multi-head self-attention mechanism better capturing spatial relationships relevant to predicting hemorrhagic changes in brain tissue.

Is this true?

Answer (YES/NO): YES